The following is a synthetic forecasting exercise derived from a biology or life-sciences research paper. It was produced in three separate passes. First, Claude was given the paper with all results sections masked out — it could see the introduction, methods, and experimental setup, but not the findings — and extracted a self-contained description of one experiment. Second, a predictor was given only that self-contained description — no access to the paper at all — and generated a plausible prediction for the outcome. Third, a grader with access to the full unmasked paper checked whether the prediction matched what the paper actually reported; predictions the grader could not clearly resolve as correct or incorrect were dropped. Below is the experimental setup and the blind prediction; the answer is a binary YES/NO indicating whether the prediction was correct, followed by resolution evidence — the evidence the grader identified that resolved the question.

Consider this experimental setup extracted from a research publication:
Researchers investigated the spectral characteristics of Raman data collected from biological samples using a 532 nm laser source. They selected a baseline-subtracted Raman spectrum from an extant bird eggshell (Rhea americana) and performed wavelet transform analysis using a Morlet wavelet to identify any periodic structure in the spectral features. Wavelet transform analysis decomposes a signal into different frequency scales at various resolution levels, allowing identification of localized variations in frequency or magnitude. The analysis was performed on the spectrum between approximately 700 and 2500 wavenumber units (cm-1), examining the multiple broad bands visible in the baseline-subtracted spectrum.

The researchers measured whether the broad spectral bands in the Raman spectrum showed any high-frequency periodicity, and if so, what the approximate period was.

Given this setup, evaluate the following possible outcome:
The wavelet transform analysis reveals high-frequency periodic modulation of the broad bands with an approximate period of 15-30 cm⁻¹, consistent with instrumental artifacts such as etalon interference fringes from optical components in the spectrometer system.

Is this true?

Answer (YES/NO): NO